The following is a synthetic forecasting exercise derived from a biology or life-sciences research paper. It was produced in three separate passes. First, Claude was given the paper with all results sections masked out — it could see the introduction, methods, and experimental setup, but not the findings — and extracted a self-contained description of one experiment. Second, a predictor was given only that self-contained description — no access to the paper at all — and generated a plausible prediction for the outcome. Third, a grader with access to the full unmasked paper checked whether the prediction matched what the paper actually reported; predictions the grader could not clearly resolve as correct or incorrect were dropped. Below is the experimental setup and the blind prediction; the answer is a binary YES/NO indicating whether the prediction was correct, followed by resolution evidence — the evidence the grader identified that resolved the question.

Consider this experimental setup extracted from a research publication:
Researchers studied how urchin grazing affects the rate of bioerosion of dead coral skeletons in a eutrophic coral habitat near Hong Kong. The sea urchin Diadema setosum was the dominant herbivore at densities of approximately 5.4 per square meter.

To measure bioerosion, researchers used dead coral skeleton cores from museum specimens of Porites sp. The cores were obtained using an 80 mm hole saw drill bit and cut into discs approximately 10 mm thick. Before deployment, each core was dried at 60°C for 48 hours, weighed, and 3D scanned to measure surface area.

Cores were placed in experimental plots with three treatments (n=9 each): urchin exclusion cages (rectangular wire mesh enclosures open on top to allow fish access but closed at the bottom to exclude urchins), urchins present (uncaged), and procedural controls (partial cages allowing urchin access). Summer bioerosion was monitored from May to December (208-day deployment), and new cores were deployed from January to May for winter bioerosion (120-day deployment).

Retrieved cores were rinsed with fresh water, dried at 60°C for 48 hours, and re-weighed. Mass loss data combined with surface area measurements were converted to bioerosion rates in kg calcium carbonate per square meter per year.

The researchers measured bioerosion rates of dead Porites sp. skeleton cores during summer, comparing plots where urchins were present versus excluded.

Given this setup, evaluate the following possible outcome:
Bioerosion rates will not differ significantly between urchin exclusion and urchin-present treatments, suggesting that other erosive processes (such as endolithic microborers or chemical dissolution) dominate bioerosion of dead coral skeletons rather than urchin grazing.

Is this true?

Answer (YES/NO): NO